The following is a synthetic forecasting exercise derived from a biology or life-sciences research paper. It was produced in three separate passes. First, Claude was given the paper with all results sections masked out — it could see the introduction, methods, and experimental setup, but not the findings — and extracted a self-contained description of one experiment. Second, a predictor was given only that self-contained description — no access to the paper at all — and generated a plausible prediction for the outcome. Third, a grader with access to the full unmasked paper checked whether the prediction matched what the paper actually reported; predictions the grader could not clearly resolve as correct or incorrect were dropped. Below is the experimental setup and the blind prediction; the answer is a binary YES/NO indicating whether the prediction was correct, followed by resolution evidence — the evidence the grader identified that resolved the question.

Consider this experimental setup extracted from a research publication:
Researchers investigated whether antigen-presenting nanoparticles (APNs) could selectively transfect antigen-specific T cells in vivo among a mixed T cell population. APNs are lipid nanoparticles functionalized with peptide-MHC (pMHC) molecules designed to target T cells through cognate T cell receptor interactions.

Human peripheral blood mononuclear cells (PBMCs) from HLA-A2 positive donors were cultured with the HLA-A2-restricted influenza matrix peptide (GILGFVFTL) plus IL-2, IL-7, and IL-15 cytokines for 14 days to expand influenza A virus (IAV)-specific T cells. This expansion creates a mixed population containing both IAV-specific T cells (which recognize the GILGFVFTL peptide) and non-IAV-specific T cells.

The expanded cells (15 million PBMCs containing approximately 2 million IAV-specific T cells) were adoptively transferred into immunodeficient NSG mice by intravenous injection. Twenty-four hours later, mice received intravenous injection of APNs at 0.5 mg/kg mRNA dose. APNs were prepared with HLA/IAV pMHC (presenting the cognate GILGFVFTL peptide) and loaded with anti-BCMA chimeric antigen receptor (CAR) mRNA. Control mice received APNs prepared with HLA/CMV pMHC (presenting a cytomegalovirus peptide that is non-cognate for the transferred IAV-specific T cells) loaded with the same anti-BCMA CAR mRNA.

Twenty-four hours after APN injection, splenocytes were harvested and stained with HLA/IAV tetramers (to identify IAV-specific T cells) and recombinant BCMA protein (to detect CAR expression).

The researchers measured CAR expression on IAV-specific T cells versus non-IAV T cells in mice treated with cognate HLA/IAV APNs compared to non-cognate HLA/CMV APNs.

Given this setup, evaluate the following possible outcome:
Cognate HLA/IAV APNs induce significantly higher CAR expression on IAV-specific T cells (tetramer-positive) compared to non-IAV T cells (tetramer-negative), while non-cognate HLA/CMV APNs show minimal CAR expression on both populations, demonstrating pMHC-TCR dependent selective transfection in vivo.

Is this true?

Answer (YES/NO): YES